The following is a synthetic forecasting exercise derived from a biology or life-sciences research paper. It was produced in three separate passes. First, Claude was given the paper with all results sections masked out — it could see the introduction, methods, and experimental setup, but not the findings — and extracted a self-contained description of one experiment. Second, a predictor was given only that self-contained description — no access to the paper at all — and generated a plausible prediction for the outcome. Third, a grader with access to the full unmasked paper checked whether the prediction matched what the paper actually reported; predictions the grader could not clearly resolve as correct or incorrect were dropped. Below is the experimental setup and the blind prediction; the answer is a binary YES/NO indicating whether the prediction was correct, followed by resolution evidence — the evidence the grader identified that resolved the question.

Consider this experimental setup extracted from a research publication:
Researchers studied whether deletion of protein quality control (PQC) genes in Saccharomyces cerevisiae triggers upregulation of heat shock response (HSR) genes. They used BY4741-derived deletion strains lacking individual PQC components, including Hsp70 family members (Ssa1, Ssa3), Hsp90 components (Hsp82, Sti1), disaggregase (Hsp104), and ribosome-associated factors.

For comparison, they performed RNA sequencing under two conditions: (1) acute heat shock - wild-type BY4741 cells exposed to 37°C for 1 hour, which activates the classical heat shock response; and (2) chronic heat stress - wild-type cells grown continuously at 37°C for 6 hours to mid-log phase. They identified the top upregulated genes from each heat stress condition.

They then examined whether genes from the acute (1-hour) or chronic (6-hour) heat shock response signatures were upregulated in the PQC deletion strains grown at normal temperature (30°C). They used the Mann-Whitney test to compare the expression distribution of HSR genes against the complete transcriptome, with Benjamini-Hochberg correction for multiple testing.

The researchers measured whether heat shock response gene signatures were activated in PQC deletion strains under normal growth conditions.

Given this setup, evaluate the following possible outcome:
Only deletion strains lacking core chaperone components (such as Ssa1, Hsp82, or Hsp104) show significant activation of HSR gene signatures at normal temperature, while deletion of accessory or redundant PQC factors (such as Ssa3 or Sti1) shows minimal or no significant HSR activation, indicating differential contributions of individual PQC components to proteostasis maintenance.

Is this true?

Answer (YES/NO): NO